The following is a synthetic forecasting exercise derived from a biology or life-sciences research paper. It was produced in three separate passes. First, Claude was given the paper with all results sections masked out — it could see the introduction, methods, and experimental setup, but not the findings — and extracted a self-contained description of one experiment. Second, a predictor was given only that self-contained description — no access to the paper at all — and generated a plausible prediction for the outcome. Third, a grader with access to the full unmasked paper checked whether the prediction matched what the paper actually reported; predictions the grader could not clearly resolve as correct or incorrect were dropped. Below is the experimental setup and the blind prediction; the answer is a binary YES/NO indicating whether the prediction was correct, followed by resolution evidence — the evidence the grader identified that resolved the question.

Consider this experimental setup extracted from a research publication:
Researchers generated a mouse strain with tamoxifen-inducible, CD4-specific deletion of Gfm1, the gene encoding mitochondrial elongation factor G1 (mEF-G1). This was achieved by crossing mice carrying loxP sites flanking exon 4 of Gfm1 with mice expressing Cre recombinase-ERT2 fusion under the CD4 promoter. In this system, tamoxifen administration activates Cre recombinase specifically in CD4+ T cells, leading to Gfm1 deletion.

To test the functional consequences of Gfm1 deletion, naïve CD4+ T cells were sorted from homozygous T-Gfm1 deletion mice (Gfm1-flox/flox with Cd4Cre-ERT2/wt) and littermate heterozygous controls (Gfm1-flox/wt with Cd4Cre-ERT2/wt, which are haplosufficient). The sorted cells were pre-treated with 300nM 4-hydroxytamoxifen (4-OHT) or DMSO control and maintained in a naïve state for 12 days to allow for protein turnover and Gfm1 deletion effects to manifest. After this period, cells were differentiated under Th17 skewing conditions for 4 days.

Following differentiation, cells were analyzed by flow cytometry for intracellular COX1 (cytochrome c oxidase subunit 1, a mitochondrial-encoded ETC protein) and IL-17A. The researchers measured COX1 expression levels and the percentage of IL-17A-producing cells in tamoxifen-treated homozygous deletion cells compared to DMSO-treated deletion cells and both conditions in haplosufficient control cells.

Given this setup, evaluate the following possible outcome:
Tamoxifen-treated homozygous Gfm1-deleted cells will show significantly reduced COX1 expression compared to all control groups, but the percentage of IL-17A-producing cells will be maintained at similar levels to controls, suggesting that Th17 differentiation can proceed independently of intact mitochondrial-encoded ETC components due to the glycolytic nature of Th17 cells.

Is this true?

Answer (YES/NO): NO